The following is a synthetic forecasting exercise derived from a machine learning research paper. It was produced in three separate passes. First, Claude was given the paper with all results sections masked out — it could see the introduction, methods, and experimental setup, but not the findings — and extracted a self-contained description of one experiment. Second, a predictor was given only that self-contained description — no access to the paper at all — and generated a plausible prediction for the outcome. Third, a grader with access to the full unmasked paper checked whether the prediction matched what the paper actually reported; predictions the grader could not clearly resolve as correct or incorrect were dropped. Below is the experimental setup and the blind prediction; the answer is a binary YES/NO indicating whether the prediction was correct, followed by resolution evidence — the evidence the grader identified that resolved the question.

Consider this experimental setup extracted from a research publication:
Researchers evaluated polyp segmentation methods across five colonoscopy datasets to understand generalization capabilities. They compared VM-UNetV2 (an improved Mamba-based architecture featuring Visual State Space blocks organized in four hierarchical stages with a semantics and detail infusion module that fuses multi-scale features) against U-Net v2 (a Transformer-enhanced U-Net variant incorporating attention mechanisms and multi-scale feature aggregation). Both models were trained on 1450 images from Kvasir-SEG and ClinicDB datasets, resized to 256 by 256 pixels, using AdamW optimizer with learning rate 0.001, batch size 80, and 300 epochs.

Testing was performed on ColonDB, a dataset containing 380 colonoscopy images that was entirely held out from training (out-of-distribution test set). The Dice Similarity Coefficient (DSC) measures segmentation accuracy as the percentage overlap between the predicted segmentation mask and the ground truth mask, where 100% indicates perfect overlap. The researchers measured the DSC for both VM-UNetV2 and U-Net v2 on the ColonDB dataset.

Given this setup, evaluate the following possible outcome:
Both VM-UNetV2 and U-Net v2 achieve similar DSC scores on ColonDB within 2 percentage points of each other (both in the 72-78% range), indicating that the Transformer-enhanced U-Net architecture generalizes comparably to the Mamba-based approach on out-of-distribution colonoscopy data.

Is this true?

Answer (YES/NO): YES